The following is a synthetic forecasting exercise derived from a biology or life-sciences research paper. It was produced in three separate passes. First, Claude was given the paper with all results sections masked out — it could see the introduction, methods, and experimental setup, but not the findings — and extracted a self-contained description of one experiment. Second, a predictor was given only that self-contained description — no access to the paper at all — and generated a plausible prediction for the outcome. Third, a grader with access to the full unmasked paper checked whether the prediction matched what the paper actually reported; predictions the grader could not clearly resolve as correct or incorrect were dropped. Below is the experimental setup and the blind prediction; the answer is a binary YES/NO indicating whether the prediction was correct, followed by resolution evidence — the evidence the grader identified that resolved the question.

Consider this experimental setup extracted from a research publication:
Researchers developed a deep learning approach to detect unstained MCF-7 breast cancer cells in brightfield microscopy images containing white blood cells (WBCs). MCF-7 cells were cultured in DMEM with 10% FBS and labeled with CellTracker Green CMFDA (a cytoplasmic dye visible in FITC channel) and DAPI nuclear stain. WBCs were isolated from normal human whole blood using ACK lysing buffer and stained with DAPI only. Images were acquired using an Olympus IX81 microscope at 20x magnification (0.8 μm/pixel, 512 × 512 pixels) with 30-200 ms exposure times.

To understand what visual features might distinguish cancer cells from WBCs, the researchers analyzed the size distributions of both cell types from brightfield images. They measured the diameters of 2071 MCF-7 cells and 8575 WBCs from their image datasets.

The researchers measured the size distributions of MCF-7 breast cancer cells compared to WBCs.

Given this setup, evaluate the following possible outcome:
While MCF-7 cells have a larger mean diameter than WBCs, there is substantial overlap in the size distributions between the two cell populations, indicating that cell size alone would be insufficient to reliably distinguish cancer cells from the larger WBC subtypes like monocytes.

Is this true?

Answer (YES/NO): NO